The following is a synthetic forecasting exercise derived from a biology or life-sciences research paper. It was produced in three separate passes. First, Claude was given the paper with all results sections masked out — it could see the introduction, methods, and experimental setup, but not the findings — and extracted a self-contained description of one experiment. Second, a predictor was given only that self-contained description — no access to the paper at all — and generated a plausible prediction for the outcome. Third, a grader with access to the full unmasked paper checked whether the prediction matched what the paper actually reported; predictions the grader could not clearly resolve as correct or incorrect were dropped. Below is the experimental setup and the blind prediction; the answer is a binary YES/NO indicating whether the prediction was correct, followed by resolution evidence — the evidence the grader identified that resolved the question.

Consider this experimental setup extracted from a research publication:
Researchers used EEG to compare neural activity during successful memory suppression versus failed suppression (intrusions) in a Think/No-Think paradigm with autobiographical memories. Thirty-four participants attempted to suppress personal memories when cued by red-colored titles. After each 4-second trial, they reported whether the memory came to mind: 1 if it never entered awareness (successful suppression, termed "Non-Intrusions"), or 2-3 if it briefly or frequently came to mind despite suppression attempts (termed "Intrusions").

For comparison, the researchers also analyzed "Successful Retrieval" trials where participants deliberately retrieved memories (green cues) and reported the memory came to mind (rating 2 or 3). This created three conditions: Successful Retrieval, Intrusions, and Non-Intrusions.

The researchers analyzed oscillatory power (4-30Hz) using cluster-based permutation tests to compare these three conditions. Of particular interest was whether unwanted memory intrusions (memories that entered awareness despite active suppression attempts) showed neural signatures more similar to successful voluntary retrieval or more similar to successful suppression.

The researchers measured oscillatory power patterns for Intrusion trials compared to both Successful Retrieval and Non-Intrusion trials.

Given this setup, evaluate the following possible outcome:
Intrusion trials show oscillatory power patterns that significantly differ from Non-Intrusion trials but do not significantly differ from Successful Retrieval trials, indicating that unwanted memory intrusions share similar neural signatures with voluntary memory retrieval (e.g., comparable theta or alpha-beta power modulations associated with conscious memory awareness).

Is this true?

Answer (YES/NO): NO